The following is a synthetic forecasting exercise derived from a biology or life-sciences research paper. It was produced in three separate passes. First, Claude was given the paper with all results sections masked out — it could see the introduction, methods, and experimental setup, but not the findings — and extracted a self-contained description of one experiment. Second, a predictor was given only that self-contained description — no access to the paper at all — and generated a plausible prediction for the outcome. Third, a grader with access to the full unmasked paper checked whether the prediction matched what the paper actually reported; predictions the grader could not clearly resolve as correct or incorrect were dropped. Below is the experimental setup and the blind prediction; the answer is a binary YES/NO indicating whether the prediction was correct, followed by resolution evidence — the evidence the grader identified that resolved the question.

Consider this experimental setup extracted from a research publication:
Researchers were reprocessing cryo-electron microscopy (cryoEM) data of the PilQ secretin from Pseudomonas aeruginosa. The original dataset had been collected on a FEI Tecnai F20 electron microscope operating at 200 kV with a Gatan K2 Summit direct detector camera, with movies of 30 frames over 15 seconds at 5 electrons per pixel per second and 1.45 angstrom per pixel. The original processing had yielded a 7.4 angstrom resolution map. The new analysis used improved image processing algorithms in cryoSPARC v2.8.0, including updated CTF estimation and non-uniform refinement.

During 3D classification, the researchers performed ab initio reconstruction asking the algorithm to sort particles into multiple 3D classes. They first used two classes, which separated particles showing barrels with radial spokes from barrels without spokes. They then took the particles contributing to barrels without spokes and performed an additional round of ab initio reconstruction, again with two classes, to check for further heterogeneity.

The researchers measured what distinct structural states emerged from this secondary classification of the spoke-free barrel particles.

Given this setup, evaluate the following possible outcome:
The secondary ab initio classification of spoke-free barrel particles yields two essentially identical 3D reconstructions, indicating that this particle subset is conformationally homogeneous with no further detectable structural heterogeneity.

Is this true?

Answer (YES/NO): NO